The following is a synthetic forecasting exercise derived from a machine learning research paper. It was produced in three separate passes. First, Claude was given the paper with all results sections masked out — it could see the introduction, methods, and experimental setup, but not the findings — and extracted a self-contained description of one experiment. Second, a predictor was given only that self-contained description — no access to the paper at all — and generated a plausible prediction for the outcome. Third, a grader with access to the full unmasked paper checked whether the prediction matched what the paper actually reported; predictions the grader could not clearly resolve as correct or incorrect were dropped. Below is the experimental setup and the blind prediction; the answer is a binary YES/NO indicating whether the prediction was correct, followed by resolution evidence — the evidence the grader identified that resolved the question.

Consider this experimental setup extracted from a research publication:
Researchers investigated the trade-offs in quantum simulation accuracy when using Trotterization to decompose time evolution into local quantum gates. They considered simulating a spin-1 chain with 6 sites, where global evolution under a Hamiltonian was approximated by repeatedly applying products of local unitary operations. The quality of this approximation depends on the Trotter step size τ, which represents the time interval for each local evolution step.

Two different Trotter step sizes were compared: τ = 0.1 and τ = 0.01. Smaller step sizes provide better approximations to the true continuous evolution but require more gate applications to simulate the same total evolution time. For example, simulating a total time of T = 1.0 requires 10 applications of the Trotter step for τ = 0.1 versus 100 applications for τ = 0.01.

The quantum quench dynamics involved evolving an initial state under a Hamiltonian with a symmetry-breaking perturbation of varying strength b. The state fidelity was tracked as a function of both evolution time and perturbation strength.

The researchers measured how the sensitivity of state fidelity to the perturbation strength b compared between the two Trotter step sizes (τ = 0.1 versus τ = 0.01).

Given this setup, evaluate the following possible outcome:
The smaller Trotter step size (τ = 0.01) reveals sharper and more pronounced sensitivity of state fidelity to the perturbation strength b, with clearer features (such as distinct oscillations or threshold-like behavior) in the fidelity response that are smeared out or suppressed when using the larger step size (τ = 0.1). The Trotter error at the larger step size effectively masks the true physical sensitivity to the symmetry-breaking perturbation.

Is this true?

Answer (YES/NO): NO